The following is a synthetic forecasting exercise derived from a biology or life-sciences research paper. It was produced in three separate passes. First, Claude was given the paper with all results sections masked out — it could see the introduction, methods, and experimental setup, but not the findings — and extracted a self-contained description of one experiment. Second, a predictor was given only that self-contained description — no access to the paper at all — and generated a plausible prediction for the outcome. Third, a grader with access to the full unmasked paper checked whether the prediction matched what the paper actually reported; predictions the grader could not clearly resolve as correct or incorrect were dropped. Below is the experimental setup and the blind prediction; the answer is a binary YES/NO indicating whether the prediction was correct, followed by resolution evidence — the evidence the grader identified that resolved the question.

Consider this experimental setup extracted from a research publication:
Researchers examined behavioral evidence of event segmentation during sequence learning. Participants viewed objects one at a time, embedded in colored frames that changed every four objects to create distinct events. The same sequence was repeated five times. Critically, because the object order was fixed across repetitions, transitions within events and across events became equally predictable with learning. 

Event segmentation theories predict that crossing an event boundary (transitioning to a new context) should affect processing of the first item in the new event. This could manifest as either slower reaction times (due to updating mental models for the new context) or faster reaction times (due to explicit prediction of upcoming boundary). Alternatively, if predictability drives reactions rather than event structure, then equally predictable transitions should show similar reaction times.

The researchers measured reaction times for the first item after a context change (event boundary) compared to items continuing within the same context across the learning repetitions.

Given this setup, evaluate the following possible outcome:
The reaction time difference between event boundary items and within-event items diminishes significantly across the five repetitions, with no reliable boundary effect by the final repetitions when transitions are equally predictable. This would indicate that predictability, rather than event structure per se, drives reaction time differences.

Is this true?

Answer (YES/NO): NO